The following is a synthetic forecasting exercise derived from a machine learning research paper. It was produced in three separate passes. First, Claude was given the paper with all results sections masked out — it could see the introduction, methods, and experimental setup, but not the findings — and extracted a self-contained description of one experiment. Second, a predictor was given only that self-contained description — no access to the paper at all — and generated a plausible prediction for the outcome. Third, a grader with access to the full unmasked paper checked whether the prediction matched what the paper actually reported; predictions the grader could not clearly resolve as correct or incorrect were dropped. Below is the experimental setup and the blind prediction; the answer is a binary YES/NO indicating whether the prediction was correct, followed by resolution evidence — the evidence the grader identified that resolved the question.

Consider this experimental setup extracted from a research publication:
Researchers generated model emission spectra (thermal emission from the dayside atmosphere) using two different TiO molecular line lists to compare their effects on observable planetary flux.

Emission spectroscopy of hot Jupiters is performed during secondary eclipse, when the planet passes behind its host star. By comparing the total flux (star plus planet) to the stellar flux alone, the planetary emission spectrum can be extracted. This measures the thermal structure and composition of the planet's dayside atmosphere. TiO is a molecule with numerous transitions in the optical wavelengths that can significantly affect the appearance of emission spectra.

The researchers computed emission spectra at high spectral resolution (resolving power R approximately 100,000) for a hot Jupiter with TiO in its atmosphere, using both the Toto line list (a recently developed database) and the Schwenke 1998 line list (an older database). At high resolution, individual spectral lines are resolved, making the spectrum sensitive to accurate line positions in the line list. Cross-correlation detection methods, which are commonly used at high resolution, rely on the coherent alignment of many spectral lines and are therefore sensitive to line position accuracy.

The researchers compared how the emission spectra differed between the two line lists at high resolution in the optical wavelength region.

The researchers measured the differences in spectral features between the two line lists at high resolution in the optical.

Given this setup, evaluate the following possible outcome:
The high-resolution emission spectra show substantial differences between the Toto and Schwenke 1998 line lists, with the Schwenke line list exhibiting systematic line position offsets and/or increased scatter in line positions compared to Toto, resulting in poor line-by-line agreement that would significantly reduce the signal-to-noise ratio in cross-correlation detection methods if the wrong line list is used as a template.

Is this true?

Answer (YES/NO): YES